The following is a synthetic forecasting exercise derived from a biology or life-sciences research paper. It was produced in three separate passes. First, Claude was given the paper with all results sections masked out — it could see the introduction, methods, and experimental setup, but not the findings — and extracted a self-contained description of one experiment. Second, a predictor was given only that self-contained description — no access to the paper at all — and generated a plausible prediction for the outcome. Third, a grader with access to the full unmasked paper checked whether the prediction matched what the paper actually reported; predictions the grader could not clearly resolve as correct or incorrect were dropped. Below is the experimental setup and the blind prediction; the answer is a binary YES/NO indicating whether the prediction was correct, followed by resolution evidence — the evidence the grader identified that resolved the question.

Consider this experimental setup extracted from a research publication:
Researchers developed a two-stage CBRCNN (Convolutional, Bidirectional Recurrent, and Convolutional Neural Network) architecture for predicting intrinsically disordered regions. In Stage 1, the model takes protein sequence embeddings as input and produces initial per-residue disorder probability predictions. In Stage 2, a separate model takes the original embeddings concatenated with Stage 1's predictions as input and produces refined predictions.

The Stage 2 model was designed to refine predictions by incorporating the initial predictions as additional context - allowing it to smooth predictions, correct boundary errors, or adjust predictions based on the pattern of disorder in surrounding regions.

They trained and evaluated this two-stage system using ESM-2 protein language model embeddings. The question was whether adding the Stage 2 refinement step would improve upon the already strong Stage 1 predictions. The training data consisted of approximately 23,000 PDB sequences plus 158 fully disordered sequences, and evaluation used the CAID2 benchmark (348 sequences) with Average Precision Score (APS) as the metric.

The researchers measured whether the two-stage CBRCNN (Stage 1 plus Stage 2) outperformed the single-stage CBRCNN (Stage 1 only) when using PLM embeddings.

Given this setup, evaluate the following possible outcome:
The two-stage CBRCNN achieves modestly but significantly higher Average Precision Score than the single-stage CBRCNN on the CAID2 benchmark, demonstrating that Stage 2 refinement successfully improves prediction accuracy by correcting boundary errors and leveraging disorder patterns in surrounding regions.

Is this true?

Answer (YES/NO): NO